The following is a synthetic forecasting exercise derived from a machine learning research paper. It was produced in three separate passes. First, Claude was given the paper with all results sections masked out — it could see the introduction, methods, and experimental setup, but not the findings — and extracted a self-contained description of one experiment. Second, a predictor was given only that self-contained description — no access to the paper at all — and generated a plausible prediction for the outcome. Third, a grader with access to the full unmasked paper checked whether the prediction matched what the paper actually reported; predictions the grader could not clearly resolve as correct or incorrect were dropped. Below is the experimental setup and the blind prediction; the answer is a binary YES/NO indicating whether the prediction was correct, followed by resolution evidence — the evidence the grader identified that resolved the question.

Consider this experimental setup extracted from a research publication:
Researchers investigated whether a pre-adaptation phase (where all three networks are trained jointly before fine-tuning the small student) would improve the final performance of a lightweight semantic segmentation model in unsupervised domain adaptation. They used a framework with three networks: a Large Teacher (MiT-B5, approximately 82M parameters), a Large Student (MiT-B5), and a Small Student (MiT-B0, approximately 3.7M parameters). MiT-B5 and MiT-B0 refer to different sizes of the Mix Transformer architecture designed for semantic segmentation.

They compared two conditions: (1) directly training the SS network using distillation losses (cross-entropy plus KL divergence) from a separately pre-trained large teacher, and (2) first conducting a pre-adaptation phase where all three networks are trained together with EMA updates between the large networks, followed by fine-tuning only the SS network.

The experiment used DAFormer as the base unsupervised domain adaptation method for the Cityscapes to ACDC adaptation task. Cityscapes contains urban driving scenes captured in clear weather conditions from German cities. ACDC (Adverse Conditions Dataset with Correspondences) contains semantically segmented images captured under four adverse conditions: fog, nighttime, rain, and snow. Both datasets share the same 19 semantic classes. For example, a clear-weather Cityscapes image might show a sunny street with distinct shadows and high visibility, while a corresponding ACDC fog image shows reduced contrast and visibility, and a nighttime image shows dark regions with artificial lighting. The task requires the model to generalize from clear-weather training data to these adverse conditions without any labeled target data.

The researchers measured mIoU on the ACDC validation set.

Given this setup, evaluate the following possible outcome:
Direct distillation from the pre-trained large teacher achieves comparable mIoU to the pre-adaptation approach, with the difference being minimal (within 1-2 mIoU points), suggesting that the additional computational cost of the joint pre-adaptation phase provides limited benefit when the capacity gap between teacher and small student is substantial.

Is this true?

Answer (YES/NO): NO